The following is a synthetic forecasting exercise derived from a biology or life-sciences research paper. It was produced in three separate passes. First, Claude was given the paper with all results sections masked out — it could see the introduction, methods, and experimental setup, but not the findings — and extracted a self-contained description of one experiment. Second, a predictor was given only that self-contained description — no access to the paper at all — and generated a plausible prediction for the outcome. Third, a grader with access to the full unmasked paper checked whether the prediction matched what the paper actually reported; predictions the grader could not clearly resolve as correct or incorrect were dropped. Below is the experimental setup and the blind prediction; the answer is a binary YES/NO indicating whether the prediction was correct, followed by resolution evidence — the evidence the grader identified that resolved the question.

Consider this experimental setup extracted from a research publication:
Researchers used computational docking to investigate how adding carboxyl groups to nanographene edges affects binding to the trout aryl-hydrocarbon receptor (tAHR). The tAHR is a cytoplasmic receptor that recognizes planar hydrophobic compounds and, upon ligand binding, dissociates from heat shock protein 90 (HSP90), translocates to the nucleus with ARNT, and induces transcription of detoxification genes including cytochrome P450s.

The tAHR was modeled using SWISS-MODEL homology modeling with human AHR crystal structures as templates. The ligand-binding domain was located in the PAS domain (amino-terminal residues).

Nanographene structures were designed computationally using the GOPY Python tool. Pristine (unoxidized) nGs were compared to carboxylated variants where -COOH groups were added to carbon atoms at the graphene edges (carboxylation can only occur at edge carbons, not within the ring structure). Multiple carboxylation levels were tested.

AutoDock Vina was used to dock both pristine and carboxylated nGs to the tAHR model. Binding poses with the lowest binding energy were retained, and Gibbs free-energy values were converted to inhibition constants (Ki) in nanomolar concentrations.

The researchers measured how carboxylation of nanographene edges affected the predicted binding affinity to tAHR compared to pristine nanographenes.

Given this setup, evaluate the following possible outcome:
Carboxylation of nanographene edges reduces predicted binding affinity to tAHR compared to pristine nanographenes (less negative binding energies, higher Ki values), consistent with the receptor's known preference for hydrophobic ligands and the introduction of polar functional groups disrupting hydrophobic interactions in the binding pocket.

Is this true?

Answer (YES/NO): NO